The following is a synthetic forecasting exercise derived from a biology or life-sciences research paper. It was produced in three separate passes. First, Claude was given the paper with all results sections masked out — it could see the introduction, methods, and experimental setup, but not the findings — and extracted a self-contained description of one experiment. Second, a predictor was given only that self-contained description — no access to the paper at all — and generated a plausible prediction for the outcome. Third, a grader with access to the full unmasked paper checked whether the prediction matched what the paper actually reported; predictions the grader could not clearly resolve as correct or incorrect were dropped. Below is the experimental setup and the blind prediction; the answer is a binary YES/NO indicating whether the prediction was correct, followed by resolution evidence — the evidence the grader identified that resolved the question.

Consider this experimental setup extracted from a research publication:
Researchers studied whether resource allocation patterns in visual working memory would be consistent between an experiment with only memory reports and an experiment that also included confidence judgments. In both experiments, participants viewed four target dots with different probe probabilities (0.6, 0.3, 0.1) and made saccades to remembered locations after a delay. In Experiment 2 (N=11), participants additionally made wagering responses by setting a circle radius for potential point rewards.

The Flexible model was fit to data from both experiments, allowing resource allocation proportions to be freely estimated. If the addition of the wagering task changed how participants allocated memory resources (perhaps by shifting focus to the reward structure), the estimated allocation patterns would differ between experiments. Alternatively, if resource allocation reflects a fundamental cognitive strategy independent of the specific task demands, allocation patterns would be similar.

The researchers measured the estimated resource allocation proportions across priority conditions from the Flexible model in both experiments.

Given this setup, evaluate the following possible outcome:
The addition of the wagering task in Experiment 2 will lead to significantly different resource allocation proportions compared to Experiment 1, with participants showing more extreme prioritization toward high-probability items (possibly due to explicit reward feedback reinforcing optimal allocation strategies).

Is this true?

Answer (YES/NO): NO